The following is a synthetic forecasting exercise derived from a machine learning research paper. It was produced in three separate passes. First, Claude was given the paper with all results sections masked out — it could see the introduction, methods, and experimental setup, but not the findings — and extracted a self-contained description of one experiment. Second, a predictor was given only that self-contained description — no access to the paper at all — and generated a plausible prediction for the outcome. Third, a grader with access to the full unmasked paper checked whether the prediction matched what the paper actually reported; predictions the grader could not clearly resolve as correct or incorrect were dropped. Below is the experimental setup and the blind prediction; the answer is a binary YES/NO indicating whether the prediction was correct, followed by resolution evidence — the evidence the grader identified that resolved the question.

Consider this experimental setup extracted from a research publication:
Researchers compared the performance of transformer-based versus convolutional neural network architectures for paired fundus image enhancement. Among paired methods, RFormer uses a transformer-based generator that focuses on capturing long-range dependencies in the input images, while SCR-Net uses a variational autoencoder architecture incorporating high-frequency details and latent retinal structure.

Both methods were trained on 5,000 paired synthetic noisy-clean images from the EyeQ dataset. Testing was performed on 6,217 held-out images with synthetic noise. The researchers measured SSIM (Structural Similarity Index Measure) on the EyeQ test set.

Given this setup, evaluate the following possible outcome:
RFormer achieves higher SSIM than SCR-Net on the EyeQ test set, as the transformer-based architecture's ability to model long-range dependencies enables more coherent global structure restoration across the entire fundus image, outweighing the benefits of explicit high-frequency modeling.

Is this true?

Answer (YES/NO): NO